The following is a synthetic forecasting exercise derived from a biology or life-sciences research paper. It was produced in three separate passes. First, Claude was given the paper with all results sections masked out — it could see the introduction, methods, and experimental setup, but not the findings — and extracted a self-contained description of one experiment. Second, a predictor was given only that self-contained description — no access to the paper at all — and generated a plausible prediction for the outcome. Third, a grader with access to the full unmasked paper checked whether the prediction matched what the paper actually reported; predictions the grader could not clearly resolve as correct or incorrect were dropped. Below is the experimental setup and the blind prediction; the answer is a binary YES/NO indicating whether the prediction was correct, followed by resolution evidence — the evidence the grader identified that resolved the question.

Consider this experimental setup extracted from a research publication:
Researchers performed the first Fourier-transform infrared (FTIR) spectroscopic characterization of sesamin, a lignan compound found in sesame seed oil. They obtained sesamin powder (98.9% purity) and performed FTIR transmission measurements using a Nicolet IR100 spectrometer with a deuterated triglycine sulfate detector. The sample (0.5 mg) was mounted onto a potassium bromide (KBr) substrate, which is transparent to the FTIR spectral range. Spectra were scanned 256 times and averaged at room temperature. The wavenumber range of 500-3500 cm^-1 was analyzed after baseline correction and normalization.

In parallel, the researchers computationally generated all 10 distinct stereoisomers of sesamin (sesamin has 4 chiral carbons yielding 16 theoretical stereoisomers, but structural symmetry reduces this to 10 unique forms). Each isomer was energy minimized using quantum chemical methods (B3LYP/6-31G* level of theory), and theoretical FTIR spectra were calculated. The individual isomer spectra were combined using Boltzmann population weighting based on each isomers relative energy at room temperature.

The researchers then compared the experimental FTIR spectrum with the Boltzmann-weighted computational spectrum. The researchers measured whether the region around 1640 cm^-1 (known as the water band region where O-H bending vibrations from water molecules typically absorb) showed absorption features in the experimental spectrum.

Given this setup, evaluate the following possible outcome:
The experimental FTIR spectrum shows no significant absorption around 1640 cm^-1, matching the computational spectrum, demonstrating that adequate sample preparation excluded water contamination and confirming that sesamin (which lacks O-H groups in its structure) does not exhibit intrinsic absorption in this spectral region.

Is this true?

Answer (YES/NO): NO